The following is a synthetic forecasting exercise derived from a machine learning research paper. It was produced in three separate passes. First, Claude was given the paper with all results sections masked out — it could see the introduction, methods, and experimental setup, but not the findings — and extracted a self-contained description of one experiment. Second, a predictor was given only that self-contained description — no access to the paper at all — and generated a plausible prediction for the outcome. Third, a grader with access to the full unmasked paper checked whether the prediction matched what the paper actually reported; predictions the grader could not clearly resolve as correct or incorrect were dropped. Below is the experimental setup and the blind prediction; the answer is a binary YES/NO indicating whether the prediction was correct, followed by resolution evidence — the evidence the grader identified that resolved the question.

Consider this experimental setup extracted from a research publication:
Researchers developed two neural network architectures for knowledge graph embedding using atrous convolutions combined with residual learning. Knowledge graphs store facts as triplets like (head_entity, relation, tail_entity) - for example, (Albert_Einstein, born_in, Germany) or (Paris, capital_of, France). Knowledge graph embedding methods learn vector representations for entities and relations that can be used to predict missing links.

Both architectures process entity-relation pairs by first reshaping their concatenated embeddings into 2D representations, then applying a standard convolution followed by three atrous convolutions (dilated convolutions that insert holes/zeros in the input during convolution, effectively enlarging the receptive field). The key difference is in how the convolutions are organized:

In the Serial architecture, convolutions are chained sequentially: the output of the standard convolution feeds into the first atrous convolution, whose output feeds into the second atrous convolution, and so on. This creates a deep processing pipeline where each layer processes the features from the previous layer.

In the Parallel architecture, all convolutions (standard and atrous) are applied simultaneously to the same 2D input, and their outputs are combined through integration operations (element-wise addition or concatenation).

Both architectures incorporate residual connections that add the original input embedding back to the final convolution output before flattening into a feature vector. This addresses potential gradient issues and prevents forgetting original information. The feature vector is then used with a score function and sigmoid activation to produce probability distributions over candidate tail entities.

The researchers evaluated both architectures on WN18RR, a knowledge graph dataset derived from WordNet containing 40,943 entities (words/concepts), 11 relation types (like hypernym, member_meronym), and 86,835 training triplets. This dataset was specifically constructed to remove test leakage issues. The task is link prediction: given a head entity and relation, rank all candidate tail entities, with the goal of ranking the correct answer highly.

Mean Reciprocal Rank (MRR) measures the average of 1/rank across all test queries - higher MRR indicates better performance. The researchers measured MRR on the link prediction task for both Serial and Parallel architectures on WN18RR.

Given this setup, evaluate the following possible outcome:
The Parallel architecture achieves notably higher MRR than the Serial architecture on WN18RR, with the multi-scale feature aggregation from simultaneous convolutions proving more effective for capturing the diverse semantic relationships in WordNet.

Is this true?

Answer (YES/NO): NO